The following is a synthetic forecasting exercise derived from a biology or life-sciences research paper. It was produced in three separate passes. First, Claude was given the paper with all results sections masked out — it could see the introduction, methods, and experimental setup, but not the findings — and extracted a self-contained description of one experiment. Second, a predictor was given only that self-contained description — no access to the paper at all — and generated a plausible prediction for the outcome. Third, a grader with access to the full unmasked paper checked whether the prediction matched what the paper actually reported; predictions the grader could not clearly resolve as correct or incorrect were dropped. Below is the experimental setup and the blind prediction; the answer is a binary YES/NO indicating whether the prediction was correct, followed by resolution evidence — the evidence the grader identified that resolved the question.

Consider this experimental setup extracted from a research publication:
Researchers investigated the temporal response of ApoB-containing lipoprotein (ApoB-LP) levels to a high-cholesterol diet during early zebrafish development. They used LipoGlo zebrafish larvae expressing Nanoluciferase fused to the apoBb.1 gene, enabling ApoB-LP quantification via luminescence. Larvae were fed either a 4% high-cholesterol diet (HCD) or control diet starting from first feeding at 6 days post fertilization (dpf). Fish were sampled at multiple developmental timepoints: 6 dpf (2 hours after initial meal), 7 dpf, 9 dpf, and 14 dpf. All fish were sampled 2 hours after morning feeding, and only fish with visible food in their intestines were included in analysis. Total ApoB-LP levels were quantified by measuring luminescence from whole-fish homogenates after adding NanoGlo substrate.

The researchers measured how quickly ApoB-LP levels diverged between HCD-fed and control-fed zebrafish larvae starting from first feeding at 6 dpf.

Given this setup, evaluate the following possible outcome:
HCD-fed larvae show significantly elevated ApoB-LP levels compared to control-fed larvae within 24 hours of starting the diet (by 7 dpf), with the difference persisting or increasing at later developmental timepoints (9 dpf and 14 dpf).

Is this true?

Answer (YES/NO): YES